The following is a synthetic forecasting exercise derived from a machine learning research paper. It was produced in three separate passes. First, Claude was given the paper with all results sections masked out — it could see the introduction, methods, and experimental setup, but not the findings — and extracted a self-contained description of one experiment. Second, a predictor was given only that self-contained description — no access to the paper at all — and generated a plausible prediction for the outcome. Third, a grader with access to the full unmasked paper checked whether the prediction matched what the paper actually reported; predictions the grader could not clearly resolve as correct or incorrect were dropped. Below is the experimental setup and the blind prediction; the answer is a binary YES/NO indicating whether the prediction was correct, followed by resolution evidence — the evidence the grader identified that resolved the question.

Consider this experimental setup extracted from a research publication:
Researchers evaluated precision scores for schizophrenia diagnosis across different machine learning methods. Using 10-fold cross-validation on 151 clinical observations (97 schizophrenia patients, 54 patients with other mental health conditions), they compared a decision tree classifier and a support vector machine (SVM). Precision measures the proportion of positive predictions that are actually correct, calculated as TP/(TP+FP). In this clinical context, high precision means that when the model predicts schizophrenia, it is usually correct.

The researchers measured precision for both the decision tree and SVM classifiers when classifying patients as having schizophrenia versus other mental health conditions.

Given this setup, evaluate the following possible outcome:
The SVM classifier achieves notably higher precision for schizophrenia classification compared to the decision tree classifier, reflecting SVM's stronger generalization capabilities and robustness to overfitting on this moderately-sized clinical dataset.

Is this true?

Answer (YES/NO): NO